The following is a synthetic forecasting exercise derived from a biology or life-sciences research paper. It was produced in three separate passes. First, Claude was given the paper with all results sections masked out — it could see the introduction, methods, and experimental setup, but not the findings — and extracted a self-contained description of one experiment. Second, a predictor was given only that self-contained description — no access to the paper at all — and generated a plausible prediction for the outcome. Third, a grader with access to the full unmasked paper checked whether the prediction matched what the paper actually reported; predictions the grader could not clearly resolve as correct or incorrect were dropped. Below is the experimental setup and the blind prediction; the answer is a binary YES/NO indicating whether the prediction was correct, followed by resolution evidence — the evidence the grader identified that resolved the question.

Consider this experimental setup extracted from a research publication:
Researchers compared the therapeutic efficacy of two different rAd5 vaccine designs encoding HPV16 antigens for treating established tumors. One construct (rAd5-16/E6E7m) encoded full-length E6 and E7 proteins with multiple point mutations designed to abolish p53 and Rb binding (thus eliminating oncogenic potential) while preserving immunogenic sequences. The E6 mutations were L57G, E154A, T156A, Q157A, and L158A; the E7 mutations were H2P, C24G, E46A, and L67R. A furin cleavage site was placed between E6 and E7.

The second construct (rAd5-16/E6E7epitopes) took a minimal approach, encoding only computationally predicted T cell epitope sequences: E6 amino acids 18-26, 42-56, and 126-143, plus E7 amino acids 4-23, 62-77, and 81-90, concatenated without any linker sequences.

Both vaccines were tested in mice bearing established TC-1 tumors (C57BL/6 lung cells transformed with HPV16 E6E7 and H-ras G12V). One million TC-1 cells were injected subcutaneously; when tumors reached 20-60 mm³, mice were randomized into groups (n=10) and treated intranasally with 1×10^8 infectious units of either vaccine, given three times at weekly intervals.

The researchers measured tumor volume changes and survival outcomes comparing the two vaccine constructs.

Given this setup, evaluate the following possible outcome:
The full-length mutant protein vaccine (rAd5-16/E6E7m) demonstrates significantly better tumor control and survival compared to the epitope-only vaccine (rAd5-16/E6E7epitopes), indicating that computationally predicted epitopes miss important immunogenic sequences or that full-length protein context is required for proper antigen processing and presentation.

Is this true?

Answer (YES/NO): YES